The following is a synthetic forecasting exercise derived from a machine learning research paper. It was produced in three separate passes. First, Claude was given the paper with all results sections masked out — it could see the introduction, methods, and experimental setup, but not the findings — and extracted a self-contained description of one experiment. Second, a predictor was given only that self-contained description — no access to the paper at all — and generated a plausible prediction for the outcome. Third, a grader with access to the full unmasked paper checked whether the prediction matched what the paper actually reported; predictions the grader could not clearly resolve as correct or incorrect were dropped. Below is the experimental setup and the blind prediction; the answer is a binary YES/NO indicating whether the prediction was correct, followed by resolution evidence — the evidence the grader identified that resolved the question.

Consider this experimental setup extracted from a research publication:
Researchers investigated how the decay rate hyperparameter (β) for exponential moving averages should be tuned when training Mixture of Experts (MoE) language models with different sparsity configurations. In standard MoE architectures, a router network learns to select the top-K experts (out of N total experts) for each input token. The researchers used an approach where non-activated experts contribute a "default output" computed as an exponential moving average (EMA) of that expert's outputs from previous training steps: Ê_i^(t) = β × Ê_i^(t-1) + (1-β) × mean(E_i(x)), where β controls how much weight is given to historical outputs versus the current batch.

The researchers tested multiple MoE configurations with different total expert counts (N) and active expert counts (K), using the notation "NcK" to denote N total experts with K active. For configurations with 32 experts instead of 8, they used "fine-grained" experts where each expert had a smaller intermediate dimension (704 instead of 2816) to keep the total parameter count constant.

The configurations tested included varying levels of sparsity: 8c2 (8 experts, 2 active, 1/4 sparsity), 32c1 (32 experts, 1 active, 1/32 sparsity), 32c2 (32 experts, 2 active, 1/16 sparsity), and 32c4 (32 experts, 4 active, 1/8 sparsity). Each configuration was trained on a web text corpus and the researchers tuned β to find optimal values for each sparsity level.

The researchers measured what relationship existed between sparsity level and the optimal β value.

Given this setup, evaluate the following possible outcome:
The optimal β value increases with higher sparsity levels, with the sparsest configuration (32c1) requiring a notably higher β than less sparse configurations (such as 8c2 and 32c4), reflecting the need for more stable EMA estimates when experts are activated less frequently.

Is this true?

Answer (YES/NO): NO